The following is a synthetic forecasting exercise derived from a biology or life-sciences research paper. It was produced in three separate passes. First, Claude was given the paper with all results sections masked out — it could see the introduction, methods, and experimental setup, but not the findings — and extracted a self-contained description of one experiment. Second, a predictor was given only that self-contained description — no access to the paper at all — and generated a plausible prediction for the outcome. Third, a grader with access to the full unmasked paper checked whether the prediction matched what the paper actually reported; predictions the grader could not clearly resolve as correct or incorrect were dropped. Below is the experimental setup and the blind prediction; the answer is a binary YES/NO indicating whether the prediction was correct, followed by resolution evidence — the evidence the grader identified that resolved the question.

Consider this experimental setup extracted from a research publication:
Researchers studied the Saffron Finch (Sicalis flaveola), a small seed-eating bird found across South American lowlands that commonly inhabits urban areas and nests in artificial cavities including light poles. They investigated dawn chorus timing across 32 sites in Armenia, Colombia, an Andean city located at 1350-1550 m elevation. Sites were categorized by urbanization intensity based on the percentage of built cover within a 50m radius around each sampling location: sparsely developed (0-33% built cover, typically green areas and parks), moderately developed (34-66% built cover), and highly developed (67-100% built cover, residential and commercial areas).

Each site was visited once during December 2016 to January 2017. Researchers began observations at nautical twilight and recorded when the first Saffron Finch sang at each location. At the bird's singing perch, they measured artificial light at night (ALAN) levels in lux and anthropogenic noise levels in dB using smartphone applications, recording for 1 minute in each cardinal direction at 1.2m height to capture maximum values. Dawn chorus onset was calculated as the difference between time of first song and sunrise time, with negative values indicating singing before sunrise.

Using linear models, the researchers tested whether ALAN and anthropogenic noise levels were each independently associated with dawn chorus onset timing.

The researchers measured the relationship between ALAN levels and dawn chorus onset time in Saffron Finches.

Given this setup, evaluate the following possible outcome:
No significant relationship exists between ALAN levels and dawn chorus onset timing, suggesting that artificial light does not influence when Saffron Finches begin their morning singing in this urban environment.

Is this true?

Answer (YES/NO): NO